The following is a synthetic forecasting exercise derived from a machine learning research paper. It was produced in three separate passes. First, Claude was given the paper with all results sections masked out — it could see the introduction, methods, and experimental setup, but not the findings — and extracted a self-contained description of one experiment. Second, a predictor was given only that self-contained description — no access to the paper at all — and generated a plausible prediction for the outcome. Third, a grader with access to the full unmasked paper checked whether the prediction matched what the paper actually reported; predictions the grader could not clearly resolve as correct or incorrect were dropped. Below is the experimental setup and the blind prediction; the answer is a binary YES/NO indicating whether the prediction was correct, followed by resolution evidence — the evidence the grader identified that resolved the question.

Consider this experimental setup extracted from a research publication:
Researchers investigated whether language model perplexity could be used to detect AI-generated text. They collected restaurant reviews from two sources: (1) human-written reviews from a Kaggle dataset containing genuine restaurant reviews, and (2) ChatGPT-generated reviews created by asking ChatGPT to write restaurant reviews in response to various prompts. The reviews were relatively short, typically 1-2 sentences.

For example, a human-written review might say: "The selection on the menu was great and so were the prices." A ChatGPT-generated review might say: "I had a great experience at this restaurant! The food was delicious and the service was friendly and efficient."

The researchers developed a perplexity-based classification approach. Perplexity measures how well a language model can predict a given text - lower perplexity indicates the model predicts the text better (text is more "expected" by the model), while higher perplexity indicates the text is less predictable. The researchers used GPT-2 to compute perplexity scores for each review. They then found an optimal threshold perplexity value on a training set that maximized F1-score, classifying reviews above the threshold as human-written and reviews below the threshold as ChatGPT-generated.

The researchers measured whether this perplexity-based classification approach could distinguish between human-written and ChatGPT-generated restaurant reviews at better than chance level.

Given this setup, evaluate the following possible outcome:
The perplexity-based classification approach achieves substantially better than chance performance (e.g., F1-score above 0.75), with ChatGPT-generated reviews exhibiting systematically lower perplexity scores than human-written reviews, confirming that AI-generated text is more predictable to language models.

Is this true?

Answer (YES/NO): YES